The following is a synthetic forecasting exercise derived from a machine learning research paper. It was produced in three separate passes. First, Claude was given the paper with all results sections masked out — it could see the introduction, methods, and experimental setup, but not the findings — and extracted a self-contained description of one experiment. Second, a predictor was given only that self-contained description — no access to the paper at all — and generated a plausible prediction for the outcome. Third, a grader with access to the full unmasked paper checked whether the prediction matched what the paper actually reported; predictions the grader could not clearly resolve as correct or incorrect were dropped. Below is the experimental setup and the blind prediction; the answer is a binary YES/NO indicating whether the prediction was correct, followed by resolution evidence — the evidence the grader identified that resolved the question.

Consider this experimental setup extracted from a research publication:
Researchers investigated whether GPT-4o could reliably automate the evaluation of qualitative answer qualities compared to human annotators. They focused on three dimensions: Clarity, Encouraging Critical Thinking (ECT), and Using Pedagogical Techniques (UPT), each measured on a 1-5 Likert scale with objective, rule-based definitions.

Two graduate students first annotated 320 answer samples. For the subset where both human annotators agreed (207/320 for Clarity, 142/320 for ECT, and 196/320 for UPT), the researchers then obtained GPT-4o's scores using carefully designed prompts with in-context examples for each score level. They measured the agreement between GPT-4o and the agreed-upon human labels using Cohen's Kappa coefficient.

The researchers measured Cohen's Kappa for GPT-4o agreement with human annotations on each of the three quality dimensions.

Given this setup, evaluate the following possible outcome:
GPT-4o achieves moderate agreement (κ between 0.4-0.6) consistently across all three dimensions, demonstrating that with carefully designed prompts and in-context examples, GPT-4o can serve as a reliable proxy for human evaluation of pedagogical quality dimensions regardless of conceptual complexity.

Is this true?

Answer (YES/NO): NO